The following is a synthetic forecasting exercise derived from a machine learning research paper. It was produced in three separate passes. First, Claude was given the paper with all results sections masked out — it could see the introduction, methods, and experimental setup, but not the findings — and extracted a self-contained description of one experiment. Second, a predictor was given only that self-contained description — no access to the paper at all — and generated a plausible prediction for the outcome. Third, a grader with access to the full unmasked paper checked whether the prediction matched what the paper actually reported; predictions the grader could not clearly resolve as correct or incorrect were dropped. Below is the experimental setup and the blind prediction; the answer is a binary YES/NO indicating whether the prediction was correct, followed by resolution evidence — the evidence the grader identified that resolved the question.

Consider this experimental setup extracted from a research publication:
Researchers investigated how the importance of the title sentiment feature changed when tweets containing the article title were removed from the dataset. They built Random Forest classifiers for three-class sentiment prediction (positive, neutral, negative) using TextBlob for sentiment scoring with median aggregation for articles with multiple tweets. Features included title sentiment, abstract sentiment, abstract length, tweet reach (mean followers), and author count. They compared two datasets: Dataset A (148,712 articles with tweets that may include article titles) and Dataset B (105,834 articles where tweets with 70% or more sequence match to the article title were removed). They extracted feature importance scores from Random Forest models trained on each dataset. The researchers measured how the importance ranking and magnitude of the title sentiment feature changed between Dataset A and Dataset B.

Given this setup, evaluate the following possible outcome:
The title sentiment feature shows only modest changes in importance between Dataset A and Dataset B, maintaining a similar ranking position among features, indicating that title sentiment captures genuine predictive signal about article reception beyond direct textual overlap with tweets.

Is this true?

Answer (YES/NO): YES